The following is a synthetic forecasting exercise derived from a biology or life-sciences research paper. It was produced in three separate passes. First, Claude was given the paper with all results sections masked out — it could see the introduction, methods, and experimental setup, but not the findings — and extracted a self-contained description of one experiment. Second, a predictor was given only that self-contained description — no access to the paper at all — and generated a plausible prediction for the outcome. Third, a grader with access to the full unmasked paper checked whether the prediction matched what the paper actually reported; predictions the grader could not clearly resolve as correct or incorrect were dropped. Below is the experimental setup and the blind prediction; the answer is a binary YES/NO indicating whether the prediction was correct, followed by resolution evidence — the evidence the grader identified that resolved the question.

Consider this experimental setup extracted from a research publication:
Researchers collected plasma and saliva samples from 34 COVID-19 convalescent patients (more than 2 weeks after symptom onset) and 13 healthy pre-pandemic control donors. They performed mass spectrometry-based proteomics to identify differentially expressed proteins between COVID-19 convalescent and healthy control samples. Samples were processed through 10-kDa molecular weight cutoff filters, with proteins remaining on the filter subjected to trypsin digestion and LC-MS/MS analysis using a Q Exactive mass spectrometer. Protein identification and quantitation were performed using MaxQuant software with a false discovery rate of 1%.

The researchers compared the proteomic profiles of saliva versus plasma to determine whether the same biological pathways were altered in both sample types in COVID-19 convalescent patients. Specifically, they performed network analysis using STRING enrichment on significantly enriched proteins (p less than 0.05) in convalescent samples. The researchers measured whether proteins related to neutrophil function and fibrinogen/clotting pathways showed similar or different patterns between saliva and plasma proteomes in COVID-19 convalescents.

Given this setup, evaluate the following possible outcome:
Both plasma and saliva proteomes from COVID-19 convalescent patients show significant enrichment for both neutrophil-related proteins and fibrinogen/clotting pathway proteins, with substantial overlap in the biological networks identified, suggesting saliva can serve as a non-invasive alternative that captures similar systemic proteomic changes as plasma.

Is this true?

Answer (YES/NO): NO